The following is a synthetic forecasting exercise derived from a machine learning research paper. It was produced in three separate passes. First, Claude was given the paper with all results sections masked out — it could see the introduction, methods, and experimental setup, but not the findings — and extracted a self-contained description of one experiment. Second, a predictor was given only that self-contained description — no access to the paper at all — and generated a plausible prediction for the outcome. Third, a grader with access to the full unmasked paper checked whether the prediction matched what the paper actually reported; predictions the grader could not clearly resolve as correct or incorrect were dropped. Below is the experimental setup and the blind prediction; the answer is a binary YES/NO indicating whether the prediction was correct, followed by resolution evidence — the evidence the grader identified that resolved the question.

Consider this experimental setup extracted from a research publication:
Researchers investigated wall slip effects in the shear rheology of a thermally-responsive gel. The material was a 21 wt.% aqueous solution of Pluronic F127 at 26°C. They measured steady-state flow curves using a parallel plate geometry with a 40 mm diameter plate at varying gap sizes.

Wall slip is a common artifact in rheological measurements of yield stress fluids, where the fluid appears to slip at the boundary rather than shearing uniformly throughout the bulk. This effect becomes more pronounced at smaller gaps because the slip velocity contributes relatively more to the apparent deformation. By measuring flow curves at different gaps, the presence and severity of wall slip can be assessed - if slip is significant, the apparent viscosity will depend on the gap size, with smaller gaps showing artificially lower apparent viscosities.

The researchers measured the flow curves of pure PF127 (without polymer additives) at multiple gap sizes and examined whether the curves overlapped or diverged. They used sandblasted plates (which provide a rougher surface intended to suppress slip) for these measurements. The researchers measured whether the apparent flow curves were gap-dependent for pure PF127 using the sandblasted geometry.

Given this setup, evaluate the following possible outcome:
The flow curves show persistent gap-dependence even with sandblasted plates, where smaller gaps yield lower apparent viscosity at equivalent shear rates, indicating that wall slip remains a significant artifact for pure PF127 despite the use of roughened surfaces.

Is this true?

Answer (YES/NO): NO